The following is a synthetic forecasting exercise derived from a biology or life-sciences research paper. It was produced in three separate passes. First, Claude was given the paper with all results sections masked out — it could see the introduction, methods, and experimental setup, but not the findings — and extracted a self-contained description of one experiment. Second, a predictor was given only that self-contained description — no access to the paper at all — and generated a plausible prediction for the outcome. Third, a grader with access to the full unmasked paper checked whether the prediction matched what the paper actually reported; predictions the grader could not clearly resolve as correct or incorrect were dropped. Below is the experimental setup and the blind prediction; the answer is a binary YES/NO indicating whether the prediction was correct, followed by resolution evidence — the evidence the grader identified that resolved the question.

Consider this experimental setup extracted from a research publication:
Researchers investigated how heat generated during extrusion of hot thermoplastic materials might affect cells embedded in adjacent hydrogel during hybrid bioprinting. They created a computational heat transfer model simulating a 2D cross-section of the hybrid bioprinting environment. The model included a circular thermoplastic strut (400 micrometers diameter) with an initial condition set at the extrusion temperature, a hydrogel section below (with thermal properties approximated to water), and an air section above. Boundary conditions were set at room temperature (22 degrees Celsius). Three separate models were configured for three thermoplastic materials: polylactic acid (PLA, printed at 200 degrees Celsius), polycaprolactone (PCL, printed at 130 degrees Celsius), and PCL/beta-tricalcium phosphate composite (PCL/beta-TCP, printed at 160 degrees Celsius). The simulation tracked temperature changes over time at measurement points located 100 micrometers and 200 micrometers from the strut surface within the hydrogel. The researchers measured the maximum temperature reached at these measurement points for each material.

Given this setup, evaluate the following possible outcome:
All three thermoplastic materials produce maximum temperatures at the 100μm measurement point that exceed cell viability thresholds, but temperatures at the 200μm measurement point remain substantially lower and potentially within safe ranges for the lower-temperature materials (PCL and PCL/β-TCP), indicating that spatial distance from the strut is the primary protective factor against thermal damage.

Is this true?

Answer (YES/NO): NO